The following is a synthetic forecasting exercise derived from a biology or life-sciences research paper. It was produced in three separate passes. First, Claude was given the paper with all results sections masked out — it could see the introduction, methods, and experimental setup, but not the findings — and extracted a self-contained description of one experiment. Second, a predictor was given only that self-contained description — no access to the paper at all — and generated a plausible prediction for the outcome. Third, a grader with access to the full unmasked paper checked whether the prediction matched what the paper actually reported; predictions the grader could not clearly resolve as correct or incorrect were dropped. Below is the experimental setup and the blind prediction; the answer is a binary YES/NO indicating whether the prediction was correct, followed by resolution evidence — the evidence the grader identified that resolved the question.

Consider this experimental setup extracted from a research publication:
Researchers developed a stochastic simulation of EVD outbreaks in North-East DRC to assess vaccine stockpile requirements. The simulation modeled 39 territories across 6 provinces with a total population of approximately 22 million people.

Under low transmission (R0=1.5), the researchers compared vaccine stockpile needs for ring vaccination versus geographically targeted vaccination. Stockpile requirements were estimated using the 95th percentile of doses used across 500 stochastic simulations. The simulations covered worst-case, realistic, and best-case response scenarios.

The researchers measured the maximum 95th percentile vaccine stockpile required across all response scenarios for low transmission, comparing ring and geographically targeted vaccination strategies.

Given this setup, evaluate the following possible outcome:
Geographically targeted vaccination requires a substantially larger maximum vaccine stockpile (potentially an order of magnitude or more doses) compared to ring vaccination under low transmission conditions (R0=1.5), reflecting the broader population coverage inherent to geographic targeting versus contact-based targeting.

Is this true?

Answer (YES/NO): NO